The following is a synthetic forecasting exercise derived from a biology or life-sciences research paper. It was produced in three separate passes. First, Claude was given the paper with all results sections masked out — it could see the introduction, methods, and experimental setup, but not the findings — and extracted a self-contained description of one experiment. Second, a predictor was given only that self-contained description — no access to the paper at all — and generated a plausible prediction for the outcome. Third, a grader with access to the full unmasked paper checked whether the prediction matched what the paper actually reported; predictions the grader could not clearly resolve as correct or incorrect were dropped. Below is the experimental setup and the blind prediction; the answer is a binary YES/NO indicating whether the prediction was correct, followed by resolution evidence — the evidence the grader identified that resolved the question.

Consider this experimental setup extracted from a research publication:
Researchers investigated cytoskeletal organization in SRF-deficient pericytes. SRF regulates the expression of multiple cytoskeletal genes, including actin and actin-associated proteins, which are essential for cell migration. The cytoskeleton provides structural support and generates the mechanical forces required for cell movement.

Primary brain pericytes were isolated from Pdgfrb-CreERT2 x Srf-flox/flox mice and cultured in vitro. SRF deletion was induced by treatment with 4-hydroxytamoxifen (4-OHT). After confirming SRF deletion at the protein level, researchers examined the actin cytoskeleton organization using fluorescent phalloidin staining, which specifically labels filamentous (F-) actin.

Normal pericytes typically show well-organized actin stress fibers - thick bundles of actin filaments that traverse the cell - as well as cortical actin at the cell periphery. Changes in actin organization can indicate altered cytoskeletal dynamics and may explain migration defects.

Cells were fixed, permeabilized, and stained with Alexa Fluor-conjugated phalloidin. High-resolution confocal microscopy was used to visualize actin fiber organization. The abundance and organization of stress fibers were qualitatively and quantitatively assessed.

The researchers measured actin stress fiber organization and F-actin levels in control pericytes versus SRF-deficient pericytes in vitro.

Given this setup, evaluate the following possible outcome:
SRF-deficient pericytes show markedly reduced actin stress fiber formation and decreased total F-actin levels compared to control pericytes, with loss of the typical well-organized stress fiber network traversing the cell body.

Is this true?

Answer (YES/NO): YES